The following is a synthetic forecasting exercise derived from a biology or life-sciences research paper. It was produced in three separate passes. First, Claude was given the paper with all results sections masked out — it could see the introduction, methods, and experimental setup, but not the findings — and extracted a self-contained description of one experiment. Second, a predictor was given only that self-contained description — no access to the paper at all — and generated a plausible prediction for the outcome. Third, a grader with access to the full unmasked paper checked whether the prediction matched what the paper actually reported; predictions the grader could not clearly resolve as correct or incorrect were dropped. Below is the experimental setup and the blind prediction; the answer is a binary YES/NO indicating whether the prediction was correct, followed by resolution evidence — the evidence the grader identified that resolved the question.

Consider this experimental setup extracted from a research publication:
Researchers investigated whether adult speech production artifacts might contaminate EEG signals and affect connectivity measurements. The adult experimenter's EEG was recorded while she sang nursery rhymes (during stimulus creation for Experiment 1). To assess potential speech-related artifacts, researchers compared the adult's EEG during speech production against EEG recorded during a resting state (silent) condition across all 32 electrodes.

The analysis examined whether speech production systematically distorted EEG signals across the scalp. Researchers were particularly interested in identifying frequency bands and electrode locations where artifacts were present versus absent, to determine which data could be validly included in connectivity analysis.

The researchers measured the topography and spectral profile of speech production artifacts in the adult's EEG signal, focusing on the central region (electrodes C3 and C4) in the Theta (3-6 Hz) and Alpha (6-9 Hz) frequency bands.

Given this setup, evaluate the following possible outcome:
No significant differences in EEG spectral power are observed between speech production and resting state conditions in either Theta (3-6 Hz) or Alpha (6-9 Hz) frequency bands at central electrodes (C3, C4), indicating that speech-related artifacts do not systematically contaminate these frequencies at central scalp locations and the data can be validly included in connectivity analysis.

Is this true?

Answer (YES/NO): YES